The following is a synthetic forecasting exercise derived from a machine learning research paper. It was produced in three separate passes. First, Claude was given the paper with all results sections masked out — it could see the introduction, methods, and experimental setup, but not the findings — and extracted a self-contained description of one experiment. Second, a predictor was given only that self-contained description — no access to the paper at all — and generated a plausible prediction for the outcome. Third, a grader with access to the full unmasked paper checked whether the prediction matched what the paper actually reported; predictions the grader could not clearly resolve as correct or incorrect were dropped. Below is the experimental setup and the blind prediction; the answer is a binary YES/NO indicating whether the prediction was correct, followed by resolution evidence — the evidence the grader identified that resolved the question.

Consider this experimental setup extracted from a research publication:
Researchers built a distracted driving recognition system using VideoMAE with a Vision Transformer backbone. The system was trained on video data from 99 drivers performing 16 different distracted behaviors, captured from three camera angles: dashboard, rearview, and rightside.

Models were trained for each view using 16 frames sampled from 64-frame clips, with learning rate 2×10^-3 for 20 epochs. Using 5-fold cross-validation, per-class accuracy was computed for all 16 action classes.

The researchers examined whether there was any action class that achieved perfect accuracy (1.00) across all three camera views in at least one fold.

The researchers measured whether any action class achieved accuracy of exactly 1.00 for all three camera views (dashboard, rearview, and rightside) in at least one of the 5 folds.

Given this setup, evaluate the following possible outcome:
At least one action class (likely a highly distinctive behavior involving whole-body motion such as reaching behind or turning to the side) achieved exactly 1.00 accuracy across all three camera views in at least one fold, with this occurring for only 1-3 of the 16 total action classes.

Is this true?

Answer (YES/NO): YES